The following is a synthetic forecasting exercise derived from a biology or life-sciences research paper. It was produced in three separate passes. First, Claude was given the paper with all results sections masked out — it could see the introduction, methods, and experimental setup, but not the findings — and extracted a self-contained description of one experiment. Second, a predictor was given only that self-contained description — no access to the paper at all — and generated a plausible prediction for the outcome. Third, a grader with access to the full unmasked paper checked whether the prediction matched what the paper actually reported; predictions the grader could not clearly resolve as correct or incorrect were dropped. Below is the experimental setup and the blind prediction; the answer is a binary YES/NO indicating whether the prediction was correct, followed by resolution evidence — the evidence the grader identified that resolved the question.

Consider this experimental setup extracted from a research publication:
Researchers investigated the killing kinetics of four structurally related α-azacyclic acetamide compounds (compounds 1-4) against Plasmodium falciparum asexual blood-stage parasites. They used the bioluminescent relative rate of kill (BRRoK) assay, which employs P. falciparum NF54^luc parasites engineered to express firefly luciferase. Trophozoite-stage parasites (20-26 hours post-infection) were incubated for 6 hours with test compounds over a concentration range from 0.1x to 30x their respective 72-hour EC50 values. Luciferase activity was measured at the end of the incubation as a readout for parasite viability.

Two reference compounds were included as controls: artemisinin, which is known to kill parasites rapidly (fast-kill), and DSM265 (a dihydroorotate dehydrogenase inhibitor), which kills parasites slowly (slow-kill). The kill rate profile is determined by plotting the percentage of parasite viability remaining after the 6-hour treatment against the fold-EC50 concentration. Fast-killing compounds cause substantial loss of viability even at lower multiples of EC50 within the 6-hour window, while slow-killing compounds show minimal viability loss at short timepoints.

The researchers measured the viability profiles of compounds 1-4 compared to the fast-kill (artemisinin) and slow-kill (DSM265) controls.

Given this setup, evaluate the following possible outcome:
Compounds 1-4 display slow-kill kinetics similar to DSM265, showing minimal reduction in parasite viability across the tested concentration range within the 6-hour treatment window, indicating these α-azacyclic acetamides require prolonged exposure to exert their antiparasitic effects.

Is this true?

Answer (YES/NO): NO